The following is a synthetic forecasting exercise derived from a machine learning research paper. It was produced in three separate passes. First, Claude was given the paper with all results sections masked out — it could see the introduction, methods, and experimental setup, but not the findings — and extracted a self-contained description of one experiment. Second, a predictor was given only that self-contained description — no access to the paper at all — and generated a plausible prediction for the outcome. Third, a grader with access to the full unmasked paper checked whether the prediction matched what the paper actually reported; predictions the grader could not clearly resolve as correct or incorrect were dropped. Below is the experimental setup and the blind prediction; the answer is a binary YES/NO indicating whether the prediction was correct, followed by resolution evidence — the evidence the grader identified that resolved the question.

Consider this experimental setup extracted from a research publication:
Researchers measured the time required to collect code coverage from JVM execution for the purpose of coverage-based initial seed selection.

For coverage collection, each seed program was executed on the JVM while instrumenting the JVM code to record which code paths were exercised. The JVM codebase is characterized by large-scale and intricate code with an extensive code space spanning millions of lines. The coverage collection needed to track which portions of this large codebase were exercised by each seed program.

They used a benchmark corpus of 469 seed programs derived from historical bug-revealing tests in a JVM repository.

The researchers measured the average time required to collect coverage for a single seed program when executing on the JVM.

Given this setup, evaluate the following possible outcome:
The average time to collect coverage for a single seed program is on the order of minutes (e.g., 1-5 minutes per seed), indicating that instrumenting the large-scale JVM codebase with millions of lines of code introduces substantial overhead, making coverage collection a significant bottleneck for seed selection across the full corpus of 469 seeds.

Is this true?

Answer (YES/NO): NO